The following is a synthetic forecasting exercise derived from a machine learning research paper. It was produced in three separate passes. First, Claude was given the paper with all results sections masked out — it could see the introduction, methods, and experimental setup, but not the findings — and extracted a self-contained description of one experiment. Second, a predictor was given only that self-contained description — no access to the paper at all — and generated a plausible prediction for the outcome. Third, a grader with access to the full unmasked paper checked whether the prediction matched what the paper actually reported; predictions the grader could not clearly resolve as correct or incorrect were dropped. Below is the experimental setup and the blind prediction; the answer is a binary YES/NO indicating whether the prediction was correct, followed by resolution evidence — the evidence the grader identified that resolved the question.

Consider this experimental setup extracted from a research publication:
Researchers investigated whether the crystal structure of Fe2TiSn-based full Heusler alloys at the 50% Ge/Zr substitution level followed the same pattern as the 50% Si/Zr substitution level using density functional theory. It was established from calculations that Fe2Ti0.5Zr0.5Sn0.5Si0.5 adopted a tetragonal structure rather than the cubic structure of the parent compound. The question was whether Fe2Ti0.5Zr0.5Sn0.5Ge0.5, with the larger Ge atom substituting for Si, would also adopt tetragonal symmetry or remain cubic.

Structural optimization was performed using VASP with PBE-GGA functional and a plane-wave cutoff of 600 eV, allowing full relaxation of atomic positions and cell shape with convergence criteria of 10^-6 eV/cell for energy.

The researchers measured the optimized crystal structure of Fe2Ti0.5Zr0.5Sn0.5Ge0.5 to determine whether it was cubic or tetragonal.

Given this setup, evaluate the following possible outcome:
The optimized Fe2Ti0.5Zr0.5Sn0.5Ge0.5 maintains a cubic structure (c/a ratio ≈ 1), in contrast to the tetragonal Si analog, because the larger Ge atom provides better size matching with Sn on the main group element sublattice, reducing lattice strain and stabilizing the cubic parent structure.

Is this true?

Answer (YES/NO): NO